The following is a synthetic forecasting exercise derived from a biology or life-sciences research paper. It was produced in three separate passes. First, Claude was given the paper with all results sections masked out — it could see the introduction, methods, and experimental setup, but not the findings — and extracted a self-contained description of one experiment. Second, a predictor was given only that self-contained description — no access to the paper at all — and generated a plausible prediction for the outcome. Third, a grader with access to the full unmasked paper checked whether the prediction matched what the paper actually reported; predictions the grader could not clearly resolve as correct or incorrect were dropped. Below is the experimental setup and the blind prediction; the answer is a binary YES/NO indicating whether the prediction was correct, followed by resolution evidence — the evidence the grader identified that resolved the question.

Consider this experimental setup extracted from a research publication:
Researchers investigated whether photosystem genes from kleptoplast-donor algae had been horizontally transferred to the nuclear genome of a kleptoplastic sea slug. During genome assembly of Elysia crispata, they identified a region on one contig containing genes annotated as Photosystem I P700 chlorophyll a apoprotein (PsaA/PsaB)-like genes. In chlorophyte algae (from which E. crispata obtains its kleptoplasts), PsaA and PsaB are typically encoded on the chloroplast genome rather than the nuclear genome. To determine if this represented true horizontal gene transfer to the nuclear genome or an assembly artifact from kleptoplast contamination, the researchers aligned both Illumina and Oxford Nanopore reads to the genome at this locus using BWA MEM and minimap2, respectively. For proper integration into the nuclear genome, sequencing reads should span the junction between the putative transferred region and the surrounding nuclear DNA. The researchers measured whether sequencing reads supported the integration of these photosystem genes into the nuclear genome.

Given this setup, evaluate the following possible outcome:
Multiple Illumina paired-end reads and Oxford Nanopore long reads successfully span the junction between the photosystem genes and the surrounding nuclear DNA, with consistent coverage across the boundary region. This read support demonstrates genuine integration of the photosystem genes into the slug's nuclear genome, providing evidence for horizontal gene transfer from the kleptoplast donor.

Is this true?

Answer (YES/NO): NO